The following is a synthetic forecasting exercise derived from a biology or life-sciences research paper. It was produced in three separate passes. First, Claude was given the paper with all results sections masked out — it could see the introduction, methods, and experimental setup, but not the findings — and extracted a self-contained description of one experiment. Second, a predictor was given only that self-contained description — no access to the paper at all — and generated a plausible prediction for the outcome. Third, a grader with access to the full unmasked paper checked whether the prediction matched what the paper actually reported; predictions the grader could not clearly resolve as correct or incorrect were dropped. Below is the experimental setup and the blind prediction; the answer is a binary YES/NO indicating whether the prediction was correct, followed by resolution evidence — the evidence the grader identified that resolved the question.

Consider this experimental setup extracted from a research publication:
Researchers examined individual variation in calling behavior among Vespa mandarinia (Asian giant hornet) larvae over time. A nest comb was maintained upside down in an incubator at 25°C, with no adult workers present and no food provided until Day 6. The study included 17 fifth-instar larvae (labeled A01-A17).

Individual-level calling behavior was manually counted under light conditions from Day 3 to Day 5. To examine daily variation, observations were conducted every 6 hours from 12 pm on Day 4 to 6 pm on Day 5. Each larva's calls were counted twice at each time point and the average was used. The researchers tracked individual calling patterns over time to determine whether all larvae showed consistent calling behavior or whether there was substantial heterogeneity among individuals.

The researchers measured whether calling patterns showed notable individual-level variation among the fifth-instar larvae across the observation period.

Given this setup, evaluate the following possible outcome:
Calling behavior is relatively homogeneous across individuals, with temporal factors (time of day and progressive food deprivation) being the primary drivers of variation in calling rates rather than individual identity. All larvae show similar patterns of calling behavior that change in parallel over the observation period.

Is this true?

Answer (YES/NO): NO